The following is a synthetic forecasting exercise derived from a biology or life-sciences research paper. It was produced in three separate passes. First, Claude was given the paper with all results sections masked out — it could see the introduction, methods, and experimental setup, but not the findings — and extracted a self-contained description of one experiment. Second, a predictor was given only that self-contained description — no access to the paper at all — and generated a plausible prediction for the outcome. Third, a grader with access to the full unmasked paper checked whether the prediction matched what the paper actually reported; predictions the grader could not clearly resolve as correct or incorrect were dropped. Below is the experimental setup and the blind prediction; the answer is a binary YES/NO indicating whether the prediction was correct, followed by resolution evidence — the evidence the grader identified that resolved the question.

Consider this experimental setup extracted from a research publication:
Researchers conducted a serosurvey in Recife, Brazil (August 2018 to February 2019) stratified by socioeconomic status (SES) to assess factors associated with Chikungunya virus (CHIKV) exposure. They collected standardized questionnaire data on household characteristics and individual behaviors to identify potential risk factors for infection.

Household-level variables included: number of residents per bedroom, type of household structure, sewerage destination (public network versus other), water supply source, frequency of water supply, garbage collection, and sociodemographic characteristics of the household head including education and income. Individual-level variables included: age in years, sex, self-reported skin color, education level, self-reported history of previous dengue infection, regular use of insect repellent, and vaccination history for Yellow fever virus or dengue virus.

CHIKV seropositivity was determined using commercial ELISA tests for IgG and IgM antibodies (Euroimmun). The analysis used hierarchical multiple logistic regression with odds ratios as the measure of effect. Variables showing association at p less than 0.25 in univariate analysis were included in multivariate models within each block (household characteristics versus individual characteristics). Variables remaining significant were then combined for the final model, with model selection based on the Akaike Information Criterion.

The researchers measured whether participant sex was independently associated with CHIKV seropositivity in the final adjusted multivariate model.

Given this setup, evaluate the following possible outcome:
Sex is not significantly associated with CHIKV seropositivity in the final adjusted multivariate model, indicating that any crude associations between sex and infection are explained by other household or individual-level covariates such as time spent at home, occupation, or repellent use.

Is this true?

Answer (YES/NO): YES